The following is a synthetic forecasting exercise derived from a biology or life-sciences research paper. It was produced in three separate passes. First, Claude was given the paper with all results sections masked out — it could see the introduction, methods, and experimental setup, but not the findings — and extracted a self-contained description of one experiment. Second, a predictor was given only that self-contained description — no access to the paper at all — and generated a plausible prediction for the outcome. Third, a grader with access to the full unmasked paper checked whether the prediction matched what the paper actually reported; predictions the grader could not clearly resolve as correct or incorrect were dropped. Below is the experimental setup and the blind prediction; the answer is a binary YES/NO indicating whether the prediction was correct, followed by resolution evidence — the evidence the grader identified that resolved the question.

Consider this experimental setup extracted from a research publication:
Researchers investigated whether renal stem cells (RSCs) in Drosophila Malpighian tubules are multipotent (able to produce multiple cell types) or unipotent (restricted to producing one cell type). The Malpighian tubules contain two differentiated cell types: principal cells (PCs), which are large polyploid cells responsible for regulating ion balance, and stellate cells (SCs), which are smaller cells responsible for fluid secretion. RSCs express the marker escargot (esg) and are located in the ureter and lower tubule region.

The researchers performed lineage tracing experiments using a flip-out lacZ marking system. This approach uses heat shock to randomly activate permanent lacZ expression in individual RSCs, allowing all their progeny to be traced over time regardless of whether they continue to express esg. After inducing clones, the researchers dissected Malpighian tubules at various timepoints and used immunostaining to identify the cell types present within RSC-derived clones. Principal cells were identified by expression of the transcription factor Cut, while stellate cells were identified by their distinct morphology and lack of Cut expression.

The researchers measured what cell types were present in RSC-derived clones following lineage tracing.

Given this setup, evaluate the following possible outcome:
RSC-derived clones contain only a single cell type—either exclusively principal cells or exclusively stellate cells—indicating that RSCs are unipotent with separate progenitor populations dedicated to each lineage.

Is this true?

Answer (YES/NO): NO